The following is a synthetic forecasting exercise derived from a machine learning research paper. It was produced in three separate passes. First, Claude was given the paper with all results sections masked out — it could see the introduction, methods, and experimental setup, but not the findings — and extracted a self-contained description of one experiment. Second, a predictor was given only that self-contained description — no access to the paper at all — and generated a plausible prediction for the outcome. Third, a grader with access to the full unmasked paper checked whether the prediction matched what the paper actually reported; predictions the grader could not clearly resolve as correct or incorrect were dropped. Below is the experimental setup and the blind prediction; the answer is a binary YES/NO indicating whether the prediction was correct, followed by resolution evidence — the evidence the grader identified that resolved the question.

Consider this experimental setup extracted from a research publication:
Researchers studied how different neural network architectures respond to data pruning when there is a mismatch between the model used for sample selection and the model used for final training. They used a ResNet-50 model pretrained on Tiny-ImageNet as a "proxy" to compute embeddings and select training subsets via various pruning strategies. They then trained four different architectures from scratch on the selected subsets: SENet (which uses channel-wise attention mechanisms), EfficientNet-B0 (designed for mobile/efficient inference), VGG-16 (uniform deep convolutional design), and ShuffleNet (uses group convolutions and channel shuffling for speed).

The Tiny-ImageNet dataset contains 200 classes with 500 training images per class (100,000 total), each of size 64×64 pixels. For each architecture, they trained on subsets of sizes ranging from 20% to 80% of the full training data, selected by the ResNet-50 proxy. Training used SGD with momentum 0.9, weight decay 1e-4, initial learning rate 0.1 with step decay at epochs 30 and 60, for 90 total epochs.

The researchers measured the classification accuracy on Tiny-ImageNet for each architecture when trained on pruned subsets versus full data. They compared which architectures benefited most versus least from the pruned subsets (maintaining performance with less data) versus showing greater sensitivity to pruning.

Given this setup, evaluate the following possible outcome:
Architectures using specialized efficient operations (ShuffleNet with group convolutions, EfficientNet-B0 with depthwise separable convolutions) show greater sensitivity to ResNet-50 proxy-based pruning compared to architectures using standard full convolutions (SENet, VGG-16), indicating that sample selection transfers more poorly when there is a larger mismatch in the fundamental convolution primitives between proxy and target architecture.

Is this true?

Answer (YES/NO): NO